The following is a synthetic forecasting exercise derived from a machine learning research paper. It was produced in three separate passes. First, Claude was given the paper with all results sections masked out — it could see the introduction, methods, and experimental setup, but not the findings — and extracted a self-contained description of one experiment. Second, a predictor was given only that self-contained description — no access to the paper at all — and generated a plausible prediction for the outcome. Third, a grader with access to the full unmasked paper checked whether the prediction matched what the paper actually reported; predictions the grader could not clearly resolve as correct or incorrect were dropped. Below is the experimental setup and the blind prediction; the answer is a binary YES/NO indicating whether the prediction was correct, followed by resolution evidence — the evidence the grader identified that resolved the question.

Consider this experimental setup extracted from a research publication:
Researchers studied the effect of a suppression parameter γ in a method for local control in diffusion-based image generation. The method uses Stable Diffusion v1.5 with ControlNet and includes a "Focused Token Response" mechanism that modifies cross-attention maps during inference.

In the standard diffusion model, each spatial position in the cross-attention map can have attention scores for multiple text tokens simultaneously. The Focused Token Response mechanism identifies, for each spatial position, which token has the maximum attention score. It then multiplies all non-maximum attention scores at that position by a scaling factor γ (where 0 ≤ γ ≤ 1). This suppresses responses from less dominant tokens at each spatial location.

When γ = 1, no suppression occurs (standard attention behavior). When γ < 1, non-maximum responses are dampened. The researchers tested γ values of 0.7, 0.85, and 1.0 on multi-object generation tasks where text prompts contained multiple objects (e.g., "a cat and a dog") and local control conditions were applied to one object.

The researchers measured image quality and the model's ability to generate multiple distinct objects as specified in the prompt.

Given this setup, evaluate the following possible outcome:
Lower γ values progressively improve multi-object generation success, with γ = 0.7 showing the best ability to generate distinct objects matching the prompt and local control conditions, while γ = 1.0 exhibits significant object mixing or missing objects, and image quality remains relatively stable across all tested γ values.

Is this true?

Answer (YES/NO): NO